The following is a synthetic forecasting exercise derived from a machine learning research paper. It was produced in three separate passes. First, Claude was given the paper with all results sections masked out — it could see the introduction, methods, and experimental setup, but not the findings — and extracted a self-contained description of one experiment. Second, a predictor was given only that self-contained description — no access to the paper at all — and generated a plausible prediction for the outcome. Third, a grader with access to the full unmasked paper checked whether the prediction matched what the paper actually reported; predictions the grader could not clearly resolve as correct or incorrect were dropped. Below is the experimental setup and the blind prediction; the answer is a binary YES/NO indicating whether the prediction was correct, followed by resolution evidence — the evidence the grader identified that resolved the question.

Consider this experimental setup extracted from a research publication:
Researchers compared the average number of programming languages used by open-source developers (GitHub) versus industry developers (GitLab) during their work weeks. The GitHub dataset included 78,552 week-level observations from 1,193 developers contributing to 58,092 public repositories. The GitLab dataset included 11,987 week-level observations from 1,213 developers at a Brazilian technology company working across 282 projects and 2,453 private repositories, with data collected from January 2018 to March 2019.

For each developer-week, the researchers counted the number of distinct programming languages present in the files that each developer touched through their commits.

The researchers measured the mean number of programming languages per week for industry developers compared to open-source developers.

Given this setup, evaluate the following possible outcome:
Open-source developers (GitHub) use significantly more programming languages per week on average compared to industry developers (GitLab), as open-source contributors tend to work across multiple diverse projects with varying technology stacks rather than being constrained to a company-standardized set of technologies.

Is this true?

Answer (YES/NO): YES